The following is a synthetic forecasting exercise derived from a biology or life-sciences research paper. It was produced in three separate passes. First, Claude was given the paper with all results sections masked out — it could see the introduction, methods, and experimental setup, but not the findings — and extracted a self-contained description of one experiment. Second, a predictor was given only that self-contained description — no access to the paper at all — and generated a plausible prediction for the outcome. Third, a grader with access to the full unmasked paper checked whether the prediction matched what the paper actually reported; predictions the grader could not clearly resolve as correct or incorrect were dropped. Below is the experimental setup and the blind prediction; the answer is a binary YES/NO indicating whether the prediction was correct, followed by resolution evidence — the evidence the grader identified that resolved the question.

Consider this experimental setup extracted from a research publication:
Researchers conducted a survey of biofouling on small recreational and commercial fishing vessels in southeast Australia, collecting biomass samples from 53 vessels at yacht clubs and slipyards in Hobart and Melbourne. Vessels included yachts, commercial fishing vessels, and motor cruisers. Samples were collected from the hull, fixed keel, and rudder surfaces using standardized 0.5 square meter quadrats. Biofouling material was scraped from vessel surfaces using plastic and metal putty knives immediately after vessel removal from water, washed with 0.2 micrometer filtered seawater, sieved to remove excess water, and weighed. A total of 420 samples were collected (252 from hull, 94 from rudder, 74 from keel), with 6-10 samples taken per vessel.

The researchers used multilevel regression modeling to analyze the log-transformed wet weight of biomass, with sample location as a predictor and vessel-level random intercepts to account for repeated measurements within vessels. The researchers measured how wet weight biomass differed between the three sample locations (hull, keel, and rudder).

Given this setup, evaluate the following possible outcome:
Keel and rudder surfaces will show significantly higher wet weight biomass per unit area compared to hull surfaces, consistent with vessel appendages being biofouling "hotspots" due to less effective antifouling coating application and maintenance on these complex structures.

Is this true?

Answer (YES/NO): NO